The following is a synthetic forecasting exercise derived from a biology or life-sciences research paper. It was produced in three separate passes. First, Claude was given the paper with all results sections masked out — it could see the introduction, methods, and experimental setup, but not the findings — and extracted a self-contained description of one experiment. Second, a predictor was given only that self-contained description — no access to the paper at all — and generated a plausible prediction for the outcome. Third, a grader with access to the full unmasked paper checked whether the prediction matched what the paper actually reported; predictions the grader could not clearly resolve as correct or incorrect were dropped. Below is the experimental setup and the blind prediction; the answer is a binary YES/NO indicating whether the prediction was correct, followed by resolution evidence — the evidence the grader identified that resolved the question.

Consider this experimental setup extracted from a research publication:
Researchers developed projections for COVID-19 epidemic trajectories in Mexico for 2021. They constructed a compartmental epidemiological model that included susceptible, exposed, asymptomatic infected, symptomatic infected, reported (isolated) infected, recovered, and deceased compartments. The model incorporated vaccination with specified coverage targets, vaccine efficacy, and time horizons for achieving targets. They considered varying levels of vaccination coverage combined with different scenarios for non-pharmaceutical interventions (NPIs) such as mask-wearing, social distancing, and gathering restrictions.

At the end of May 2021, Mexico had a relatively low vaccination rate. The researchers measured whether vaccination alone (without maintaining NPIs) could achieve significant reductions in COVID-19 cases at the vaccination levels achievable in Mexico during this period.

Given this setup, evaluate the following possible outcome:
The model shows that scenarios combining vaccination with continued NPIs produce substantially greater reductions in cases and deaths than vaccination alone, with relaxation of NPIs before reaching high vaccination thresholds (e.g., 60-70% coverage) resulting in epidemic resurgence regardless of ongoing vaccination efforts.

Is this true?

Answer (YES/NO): NO